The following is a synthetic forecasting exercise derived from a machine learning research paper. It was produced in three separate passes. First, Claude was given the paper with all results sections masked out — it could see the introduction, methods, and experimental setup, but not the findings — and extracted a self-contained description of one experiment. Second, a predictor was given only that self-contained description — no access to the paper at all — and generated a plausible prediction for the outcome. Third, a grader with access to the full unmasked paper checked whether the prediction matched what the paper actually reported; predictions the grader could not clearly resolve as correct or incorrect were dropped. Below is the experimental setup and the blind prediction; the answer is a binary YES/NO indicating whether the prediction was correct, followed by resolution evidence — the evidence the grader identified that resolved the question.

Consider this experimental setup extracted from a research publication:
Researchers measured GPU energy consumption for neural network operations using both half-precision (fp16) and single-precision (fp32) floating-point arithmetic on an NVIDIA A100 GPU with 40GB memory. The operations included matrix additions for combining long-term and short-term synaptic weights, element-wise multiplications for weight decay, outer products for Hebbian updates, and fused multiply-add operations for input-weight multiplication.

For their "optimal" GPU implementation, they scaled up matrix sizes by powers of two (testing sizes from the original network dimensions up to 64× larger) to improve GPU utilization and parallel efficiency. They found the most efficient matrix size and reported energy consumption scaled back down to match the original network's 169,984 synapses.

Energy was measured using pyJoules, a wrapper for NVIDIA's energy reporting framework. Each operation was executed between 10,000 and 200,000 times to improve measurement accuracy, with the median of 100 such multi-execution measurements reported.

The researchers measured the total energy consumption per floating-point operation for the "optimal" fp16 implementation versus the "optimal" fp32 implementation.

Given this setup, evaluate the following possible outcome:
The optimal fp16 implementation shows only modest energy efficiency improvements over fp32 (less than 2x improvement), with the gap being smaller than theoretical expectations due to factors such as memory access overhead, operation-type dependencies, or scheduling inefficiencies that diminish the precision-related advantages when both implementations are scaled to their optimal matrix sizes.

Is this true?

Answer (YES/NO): NO